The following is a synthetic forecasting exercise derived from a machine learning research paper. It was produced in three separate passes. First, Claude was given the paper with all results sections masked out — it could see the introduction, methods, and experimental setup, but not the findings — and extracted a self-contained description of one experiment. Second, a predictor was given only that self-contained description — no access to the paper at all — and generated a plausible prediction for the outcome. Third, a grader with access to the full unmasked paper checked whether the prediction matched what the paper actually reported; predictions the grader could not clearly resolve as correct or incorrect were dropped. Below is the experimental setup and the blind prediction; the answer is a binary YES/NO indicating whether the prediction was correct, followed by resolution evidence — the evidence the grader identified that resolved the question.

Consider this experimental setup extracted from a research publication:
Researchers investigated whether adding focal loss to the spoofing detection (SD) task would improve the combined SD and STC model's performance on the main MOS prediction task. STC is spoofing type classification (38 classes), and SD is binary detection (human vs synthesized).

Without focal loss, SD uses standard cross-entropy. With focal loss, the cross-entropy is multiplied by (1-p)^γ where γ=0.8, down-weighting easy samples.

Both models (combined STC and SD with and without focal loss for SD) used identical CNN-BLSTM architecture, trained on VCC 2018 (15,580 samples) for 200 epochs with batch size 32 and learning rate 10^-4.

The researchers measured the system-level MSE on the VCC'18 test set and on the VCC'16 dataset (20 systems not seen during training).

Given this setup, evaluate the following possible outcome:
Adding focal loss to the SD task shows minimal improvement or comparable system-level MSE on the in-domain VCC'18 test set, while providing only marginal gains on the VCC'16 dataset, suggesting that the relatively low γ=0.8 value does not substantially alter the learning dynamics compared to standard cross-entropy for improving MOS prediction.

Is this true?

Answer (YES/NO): NO